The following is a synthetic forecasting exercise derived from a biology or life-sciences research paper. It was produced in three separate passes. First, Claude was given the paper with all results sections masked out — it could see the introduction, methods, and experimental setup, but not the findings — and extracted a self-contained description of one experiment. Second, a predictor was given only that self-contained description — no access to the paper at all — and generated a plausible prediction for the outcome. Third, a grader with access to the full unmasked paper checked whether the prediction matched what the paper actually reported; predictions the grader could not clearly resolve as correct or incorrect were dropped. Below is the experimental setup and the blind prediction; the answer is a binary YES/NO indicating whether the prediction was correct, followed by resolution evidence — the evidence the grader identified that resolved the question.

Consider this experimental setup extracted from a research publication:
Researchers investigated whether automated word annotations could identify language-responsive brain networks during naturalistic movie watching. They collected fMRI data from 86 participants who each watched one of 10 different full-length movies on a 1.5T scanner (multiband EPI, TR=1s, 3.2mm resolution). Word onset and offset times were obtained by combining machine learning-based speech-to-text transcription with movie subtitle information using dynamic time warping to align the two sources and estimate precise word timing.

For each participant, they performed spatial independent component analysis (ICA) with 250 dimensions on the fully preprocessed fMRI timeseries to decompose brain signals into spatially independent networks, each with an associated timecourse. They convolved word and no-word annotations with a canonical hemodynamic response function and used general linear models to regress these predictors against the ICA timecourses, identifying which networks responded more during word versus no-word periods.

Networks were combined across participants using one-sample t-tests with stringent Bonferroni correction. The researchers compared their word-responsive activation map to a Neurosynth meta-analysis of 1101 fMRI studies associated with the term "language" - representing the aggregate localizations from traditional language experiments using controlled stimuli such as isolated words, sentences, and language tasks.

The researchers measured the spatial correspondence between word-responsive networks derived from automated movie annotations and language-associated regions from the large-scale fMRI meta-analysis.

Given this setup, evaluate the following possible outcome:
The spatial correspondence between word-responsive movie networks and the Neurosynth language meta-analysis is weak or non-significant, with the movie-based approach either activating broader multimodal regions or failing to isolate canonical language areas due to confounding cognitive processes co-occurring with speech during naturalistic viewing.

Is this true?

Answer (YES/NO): NO